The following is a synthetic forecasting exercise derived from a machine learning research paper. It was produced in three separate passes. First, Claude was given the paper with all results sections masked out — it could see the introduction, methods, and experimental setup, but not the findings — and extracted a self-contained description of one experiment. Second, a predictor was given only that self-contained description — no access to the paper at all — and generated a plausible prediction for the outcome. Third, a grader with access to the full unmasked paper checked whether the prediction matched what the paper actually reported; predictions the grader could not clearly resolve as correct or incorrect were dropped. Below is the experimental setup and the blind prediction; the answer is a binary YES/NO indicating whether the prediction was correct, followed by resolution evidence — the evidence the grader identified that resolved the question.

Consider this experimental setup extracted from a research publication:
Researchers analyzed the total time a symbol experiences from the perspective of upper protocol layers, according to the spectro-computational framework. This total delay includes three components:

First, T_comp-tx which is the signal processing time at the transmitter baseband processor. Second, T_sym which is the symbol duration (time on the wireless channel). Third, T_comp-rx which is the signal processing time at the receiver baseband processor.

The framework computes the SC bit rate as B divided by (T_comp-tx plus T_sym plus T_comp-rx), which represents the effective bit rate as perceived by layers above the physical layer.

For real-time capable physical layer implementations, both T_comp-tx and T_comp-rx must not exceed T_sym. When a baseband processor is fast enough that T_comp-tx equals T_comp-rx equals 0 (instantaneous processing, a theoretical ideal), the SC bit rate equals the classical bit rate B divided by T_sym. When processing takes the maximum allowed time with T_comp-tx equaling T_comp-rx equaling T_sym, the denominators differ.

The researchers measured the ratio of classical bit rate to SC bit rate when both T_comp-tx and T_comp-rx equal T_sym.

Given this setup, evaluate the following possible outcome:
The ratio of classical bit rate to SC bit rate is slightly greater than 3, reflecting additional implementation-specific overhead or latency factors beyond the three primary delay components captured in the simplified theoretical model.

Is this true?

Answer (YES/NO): NO